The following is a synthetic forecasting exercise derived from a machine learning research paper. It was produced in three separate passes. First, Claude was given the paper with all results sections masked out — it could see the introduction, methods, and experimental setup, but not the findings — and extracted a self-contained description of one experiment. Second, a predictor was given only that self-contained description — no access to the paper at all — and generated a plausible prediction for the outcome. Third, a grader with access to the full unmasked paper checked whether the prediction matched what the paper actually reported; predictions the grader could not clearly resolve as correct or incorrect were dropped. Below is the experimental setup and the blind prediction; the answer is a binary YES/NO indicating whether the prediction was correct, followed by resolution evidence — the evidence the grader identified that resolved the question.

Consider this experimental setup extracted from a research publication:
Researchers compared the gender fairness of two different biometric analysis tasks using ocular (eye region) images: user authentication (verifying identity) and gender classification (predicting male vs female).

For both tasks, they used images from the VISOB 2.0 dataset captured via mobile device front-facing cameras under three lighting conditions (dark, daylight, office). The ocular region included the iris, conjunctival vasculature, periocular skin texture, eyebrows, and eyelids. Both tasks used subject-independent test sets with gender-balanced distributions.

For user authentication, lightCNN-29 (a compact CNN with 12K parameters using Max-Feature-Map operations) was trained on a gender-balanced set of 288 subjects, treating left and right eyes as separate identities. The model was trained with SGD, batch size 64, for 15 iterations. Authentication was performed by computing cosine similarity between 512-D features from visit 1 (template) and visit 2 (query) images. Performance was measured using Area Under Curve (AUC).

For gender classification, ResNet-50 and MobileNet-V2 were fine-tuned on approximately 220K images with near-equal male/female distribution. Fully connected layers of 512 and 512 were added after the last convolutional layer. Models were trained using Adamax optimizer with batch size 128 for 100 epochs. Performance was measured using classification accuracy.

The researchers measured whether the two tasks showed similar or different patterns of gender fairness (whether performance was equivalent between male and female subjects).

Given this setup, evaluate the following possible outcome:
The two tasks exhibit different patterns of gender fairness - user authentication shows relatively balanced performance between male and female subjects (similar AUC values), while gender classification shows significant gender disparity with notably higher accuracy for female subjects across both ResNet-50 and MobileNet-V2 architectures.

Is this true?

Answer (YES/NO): NO